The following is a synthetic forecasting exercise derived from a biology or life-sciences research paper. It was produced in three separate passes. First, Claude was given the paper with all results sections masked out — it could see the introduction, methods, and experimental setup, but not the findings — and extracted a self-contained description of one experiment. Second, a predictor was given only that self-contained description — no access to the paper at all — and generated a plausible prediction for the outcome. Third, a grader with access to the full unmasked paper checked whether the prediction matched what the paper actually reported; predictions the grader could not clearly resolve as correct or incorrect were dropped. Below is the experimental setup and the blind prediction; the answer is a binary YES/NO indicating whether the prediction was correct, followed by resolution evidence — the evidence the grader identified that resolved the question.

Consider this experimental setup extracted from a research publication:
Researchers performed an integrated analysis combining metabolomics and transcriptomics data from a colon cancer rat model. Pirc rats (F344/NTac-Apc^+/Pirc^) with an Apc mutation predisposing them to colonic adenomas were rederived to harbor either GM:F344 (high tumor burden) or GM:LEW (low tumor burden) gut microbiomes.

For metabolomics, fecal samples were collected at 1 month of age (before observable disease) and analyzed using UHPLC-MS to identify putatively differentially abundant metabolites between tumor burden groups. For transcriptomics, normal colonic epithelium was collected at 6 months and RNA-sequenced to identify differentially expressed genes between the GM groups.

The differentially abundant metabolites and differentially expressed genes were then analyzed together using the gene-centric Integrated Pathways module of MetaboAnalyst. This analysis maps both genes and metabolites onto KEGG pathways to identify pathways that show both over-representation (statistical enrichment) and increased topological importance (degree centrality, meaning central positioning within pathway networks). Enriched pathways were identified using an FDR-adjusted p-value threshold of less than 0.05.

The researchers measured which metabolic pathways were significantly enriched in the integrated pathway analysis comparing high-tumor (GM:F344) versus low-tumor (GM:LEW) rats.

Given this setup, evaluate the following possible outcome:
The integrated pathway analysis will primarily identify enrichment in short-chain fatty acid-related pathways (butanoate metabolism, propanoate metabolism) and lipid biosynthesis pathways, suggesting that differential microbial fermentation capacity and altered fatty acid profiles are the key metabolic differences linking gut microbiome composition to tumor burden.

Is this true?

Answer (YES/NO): NO